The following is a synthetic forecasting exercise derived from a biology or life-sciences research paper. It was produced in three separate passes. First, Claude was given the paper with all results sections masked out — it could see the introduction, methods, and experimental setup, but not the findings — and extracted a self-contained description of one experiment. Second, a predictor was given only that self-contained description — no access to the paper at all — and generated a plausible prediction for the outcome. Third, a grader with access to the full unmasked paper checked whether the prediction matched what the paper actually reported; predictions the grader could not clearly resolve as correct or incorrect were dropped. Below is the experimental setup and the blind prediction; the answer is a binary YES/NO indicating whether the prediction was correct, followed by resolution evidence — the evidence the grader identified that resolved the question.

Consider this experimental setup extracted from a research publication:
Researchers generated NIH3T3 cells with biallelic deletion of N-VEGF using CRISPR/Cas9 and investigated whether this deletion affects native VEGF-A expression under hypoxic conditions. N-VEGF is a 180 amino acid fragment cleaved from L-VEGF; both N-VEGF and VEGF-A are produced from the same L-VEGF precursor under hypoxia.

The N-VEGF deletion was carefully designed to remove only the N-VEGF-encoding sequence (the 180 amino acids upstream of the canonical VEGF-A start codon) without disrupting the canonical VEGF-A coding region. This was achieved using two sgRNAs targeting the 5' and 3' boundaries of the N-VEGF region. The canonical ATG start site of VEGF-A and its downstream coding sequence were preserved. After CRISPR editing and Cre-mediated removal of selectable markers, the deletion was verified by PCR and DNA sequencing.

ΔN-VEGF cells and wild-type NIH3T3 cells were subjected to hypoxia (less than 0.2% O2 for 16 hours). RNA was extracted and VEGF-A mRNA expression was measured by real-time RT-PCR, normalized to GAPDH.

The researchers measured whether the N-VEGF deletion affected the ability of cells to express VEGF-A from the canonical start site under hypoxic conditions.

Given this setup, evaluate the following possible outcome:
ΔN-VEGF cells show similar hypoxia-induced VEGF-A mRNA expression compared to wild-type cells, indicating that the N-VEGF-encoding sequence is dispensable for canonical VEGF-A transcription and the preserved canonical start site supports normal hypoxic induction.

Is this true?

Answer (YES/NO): YES